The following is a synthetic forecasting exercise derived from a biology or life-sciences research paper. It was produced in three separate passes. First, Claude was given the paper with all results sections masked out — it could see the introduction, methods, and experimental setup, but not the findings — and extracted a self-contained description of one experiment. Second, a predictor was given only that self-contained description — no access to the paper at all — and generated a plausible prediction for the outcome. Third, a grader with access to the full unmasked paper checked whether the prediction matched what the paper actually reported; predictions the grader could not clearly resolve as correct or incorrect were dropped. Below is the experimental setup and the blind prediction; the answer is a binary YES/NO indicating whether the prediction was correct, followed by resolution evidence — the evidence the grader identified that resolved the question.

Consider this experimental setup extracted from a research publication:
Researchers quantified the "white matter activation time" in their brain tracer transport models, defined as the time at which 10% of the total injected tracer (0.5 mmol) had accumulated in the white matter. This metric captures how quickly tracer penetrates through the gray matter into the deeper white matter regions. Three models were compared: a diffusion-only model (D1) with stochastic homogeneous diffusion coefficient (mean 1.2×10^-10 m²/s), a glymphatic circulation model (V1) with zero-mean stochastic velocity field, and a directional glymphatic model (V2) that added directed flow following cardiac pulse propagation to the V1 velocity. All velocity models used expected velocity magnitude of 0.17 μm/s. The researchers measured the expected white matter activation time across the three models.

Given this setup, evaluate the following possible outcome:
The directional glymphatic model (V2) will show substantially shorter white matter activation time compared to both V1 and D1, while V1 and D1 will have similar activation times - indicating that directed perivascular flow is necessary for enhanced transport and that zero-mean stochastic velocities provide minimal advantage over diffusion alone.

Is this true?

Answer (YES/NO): YES